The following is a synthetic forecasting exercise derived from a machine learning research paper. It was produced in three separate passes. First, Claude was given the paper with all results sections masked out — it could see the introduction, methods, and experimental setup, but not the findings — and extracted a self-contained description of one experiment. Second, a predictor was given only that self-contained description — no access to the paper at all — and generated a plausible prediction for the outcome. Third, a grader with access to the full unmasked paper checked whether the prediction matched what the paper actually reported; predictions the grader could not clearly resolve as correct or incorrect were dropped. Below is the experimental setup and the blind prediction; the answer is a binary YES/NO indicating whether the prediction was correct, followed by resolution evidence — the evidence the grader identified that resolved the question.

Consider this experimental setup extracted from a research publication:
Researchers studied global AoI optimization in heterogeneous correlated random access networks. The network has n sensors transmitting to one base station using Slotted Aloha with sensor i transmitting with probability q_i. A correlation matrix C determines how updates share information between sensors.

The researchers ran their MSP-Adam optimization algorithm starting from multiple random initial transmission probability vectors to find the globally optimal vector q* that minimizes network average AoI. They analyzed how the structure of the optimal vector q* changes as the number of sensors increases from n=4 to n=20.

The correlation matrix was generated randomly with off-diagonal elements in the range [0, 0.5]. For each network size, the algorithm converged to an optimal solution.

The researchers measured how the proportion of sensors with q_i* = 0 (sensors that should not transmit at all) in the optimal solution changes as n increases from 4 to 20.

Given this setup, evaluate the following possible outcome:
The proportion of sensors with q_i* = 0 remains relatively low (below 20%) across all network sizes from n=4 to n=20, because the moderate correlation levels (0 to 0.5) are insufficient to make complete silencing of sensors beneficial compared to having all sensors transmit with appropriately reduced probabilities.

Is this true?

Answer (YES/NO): NO